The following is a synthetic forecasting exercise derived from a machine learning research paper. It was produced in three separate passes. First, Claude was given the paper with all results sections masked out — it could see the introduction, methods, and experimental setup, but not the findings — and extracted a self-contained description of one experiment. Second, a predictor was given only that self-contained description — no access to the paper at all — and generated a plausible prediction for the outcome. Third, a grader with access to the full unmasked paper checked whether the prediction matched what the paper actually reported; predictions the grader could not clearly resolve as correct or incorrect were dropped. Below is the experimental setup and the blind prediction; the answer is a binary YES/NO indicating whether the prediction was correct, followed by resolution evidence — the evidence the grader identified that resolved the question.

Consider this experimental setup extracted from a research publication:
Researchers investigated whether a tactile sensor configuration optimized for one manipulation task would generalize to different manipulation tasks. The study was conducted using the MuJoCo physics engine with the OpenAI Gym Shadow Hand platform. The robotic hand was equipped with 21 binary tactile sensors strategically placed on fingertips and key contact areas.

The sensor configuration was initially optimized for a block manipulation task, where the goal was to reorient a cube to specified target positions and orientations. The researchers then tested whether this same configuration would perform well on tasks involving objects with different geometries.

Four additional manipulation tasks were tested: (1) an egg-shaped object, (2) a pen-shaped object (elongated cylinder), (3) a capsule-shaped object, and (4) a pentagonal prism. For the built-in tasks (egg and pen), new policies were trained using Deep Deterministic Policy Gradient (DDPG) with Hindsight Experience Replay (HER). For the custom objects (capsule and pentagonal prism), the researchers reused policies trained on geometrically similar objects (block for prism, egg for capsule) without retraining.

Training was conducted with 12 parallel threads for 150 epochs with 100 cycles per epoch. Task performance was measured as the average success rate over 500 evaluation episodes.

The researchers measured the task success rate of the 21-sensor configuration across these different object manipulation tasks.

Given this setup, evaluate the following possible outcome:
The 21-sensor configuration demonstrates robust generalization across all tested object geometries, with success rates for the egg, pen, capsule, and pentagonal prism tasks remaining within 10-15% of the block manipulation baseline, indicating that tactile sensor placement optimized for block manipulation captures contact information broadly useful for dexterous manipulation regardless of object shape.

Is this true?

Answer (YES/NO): NO